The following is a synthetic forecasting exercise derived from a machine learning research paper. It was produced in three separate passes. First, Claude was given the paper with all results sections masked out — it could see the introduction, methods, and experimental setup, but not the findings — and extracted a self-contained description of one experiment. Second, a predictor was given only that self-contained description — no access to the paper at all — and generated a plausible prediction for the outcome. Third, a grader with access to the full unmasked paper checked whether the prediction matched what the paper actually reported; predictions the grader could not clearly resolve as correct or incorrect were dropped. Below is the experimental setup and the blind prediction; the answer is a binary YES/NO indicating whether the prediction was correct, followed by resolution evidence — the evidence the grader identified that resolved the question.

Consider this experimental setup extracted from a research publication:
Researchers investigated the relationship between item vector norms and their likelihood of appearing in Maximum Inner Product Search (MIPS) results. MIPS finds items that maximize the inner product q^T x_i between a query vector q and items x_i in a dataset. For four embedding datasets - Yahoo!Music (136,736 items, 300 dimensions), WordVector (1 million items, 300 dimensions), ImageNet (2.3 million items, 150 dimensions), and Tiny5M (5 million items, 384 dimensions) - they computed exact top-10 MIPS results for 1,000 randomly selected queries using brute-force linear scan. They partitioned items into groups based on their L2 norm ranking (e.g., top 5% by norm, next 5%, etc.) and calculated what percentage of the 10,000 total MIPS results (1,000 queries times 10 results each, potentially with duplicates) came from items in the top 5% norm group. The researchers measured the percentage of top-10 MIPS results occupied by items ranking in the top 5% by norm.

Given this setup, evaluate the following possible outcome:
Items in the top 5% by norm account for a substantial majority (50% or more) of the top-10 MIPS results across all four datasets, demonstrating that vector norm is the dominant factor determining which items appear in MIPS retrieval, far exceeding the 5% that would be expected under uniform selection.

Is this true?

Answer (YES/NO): YES